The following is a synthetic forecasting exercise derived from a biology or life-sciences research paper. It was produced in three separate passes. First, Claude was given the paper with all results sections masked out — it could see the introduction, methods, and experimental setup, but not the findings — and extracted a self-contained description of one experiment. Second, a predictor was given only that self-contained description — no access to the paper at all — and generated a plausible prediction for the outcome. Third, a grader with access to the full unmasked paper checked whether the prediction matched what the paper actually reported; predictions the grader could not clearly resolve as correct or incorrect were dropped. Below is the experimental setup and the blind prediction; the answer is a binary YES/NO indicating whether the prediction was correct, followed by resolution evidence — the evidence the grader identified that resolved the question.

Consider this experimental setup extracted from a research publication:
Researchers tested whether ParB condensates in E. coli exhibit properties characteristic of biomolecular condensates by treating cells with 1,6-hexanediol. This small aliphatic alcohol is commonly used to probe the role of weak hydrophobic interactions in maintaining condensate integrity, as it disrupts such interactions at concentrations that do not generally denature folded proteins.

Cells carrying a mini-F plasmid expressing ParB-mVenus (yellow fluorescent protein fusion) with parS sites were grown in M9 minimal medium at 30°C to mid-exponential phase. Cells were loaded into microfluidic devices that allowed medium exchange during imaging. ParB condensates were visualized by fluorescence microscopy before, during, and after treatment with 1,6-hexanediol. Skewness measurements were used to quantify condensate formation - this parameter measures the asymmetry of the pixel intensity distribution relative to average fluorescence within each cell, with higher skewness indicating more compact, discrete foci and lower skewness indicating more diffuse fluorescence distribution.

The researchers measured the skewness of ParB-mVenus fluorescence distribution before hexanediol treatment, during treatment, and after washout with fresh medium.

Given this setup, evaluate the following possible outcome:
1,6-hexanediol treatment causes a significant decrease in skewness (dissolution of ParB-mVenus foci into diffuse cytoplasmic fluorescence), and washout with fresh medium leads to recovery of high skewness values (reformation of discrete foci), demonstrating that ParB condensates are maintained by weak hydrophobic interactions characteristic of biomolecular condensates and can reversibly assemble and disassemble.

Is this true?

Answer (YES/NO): YES